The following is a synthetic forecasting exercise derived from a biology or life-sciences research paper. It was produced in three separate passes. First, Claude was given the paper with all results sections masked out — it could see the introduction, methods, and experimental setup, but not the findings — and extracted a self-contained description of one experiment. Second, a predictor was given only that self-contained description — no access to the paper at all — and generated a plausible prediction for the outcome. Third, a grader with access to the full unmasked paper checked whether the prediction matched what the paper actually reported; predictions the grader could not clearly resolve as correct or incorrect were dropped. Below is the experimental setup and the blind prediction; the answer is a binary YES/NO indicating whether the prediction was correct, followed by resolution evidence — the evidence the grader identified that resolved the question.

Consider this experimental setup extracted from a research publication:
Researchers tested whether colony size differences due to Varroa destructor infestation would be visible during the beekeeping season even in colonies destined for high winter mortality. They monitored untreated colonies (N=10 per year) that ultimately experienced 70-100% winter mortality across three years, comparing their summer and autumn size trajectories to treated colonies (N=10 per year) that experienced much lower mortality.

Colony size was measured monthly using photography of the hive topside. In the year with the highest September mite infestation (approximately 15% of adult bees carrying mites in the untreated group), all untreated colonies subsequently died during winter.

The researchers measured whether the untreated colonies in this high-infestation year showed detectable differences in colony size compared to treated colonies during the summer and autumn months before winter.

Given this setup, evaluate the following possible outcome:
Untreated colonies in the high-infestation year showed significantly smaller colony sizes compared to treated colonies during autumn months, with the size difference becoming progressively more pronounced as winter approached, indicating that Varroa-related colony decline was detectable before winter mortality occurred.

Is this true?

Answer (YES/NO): NO